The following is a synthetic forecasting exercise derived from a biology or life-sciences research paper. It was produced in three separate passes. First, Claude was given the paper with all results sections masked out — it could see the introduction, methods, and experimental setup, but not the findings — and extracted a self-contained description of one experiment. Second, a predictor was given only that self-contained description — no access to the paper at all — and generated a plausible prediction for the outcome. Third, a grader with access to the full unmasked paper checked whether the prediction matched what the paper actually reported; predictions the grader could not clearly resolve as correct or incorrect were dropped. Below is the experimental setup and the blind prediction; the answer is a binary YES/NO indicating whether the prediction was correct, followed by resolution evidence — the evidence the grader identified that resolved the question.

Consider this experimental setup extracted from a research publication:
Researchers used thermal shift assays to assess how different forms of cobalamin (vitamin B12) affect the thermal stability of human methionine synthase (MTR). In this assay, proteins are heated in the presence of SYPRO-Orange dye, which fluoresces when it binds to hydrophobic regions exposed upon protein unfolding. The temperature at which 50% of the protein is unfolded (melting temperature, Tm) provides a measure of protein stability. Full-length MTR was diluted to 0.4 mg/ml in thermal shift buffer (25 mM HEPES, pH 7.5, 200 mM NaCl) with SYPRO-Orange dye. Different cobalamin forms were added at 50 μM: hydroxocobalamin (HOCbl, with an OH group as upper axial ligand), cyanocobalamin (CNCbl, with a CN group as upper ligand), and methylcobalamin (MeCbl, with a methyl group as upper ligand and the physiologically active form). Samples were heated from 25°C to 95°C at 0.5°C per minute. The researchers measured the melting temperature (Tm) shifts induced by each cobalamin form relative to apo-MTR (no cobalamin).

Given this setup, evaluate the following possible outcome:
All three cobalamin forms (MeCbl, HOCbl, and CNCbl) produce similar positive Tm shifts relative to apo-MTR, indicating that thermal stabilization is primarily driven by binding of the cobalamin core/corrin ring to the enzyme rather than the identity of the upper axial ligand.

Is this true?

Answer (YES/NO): NO